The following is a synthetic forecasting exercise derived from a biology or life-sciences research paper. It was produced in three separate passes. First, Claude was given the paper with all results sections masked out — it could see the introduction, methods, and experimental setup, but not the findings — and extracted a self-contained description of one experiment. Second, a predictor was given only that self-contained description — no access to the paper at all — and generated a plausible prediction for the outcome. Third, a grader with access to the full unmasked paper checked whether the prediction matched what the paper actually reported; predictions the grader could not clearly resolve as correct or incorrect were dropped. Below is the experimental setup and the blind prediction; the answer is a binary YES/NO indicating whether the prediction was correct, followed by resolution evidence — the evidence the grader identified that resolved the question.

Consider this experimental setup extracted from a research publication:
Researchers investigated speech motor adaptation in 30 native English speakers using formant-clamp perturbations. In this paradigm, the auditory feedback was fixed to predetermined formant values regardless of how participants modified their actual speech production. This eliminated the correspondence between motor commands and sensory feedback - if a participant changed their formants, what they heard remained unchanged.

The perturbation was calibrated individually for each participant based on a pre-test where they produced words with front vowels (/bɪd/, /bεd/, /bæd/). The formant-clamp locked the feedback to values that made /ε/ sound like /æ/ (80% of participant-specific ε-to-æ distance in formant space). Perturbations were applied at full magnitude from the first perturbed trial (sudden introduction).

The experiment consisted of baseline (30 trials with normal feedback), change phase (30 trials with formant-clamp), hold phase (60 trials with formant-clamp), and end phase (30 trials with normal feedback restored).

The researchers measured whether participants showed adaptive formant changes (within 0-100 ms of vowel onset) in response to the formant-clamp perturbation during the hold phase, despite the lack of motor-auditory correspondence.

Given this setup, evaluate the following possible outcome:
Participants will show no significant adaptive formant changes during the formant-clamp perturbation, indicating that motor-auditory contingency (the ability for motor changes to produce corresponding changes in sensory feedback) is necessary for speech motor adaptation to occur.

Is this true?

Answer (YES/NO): NO